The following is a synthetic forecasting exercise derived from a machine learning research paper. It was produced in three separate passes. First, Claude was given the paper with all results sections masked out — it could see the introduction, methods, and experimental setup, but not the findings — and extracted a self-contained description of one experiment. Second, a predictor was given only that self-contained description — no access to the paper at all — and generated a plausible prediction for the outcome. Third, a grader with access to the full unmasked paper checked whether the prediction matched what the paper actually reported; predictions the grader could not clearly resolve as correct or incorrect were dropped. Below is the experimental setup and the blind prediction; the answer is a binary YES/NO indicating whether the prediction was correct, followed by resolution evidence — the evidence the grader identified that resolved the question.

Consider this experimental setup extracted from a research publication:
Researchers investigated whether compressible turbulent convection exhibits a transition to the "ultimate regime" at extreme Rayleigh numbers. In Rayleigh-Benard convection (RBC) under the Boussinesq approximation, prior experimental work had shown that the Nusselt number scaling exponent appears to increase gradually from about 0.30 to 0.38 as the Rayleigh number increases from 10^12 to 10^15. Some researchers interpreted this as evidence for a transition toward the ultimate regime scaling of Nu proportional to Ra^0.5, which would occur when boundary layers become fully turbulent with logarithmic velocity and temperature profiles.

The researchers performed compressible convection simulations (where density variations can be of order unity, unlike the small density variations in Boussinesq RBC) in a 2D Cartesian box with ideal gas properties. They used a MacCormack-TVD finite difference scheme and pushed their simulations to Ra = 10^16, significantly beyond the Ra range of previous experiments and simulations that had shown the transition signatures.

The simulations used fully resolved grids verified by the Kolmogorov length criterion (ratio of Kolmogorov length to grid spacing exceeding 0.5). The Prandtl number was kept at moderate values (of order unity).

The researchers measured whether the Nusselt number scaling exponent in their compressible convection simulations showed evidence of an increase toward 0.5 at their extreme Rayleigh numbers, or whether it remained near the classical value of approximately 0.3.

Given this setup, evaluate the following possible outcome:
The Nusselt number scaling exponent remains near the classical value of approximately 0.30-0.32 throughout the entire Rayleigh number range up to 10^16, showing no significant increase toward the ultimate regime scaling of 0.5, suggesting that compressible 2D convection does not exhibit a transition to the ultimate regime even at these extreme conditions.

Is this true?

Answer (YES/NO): YES